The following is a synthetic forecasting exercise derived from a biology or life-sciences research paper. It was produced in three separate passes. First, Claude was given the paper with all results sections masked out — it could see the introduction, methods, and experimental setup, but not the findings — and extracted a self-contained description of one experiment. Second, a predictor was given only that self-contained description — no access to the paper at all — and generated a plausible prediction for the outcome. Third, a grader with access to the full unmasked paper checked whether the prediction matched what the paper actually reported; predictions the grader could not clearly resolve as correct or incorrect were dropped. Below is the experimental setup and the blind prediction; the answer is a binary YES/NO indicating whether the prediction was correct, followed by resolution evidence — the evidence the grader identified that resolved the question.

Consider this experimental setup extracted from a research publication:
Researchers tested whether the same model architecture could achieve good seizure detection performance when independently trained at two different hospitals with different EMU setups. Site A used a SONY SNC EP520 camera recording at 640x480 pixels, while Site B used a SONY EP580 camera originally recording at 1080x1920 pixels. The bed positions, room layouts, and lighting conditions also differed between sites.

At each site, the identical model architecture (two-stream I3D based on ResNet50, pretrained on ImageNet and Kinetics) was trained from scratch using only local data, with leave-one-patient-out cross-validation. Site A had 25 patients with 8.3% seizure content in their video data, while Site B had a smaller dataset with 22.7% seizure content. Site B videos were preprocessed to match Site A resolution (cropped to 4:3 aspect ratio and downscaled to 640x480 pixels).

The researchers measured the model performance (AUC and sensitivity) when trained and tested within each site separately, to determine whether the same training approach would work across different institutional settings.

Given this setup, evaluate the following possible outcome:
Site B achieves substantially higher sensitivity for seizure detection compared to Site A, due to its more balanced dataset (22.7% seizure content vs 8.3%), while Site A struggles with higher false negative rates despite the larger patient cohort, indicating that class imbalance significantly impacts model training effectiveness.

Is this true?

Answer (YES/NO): NO